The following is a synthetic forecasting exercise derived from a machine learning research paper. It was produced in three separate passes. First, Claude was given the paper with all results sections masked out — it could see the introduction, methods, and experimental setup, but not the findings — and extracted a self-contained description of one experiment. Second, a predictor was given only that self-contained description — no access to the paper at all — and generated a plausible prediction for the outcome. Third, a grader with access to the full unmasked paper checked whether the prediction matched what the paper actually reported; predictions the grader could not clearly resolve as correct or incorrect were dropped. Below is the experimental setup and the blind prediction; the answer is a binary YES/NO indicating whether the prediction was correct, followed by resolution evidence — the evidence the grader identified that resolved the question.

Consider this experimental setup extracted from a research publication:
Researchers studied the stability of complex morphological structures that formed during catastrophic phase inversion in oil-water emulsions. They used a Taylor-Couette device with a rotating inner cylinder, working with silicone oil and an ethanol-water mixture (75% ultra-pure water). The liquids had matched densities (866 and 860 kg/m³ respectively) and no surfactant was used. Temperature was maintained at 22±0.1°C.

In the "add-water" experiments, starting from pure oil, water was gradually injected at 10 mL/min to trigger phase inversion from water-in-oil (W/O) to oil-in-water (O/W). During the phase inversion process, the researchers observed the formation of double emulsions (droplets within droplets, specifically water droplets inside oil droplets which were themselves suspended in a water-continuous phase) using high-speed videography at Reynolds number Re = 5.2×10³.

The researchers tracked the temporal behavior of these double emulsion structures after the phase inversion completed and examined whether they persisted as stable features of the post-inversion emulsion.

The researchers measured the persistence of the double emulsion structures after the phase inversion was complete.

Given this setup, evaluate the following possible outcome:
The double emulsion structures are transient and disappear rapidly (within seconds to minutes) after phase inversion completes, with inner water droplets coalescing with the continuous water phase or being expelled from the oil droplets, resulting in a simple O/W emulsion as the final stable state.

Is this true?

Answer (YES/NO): YES